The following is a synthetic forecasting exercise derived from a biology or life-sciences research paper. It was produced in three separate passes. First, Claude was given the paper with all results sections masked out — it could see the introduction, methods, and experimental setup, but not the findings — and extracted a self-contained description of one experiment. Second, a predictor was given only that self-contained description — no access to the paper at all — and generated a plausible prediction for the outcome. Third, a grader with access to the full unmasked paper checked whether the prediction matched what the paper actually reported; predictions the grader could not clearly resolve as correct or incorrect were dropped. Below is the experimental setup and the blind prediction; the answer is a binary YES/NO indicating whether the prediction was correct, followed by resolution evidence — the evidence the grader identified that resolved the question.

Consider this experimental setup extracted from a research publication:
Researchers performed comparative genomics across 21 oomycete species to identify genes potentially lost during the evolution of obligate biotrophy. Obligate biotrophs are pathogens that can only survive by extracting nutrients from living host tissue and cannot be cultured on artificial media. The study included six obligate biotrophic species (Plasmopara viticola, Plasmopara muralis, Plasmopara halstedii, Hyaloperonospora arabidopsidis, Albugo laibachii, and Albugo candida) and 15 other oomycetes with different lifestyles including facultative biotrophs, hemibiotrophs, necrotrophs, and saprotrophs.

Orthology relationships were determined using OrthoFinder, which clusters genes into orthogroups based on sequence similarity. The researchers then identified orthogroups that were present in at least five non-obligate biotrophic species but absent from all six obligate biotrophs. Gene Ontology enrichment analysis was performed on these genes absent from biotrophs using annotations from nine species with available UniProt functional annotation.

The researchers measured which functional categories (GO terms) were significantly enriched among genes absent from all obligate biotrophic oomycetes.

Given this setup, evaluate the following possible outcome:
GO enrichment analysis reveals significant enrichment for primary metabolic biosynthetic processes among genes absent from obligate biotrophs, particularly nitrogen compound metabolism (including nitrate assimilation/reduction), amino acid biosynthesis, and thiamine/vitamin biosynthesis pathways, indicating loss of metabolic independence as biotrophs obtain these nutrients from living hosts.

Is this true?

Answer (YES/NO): NO